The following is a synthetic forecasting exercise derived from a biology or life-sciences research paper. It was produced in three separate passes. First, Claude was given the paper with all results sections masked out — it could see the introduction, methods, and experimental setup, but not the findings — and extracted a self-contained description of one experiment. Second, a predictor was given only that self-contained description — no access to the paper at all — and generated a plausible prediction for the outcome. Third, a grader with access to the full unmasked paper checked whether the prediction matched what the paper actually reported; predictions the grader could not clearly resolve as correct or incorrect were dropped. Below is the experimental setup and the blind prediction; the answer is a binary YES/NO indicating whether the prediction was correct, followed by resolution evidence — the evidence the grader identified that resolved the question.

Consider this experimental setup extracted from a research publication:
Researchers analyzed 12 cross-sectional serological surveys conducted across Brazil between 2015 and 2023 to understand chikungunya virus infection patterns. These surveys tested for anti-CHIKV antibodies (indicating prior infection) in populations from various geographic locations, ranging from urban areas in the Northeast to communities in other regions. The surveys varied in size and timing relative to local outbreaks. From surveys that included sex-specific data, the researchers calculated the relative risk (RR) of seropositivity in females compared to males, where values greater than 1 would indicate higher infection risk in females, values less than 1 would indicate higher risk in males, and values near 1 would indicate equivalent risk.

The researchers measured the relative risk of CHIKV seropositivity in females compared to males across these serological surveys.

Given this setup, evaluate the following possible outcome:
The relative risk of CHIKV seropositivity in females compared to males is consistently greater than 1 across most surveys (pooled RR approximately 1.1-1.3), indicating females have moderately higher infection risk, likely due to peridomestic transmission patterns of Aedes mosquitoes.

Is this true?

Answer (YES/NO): NO